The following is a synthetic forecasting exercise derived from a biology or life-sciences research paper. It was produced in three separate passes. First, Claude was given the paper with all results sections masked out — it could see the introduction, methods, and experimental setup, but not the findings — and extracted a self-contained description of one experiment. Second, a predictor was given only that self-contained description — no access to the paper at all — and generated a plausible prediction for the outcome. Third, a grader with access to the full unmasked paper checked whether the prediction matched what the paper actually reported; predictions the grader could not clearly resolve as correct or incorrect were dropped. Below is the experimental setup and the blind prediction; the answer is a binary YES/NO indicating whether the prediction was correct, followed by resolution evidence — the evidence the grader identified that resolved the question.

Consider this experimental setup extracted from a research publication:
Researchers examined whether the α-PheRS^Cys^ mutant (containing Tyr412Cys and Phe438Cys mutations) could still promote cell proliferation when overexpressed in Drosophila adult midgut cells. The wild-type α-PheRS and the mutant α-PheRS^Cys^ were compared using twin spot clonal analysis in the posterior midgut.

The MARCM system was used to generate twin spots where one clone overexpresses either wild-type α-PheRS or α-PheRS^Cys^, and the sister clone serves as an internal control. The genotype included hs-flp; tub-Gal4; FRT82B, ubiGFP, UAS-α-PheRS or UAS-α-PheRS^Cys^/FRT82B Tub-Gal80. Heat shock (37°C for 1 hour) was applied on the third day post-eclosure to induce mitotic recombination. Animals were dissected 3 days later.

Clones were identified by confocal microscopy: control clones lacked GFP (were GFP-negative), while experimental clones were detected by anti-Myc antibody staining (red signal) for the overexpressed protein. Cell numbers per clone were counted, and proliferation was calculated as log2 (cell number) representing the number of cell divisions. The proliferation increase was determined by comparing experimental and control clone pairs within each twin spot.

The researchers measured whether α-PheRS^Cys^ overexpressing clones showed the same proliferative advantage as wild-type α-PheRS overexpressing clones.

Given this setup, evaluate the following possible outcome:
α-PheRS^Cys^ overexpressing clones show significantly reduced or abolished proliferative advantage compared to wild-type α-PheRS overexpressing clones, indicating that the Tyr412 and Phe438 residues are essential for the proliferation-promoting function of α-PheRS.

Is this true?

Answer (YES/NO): NO